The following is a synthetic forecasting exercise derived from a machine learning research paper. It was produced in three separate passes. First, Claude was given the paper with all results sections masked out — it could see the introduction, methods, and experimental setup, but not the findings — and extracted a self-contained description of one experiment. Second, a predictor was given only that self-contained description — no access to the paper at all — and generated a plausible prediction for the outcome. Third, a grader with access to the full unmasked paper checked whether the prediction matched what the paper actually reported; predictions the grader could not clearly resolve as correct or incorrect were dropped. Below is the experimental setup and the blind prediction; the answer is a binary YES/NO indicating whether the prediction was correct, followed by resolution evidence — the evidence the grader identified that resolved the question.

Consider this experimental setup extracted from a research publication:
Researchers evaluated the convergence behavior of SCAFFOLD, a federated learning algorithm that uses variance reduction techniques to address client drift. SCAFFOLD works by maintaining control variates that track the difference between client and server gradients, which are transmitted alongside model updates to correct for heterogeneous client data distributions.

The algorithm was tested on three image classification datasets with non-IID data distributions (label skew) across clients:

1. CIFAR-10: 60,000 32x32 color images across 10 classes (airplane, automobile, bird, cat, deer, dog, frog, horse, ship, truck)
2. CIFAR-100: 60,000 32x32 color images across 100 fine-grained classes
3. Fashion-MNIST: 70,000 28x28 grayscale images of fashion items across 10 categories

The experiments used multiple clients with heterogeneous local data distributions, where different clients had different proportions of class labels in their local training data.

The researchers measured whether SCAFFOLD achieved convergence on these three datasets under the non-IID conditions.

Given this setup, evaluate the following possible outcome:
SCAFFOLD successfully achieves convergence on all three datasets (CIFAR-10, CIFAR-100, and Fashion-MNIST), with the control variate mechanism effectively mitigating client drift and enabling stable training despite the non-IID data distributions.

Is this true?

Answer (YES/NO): NO